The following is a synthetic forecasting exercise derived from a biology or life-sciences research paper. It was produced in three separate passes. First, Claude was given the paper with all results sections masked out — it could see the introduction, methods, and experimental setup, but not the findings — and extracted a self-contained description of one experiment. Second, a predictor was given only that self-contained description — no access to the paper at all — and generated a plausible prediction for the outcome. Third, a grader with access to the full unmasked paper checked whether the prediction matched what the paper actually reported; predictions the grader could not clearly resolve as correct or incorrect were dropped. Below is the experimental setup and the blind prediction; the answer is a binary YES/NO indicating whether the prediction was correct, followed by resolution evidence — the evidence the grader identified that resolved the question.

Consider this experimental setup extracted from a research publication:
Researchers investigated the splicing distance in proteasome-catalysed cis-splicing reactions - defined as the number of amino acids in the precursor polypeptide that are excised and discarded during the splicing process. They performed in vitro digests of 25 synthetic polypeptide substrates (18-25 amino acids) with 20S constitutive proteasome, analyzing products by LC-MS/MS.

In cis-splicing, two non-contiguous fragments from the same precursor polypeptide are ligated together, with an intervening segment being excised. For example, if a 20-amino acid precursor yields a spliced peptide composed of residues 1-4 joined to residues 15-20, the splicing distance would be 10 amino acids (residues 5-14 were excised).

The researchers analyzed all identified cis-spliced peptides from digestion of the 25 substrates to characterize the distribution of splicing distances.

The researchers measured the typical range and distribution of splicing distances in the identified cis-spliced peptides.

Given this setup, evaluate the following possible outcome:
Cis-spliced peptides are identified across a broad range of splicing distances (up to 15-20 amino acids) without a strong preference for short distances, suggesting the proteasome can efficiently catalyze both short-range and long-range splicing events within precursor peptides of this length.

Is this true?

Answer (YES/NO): NO